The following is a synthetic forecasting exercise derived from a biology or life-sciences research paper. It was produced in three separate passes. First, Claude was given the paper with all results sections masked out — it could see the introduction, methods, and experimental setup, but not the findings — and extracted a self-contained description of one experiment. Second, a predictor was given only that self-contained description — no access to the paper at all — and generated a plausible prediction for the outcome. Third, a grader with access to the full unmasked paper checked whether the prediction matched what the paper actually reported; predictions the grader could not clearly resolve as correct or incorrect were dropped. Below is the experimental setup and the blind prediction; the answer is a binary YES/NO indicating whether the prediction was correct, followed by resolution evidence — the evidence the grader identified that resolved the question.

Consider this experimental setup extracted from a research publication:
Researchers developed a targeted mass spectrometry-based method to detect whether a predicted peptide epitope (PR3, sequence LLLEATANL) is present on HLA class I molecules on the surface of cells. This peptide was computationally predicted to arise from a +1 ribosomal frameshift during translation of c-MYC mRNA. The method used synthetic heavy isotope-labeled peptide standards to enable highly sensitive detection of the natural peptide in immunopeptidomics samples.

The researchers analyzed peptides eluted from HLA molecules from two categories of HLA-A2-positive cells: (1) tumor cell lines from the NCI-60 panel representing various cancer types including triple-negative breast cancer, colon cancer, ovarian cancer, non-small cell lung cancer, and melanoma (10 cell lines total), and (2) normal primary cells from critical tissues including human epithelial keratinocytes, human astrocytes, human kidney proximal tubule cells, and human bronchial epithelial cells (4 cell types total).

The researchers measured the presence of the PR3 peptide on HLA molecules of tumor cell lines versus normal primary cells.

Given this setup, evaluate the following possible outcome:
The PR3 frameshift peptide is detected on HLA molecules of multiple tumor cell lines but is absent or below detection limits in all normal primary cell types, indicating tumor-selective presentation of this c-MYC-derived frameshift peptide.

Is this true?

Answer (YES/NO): YES